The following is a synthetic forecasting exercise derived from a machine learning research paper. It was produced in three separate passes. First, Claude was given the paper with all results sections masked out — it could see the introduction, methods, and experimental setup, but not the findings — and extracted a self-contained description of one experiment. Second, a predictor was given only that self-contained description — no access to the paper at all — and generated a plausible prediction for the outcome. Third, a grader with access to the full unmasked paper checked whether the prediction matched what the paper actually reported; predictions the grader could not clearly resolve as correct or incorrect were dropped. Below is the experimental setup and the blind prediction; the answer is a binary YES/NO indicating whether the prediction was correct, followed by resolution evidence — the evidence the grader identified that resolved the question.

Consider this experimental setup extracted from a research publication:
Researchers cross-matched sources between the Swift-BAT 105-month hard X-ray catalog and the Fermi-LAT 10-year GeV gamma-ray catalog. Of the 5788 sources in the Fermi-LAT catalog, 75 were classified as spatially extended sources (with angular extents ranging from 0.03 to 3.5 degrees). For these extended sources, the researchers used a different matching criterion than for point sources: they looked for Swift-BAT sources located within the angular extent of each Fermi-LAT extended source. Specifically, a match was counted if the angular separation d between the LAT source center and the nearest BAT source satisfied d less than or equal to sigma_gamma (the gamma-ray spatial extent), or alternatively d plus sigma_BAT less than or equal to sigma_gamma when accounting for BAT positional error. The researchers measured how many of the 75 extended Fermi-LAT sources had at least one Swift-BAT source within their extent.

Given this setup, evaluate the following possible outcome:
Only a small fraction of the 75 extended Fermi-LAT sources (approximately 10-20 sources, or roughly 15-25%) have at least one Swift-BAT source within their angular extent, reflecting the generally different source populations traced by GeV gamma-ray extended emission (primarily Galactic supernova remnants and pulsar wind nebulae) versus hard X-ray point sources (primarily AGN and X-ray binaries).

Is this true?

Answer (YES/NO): NO